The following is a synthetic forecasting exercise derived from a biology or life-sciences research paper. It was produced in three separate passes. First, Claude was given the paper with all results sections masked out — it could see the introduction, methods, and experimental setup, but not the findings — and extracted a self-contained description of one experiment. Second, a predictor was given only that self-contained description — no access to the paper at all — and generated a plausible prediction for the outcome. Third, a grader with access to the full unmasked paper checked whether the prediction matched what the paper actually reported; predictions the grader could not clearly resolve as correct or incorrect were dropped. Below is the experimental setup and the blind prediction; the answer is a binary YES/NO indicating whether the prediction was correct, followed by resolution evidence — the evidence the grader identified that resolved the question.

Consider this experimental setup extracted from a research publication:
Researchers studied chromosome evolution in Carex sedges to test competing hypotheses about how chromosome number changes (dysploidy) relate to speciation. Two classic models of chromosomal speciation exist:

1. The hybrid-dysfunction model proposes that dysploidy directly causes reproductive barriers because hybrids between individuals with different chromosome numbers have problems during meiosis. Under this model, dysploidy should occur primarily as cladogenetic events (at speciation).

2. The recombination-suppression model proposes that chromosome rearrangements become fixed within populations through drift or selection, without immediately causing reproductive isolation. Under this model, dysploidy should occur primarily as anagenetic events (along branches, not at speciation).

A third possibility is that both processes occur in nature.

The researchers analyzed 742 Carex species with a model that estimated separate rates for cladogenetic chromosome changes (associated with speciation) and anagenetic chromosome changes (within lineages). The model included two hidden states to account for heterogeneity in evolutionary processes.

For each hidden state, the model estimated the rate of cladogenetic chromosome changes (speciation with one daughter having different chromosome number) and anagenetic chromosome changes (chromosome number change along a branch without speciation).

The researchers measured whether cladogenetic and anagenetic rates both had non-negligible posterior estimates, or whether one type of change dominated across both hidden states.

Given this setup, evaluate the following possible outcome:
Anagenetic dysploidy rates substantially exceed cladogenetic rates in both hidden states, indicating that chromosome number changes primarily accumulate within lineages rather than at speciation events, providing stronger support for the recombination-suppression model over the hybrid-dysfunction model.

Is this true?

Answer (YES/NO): NO